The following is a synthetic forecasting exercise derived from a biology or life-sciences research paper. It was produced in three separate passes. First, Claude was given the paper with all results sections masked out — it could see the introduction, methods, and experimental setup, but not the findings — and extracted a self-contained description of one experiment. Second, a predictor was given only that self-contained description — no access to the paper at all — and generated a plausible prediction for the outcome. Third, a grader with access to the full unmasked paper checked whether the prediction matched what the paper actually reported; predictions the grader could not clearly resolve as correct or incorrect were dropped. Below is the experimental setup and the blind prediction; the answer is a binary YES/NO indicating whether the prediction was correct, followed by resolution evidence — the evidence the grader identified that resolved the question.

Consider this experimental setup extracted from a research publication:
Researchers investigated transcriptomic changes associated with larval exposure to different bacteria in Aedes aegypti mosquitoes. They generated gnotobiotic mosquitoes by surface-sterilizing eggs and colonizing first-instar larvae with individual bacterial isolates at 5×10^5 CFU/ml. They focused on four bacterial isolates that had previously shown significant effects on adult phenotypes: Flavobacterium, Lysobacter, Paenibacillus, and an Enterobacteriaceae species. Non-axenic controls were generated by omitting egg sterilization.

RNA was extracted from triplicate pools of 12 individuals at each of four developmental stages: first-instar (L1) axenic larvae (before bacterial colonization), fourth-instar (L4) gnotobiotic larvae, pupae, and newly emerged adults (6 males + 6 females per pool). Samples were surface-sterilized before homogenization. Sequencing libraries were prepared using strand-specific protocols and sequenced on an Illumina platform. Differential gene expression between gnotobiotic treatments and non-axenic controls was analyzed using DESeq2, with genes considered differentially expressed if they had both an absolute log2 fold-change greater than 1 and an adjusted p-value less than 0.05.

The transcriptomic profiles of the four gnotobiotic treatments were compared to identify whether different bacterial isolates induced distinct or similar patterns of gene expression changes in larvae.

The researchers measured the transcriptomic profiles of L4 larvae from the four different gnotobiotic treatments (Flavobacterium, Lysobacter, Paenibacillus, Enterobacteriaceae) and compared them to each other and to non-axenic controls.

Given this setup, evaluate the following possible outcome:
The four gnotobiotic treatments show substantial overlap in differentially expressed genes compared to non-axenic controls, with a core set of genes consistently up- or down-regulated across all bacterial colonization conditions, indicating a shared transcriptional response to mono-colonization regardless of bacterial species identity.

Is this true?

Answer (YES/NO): NO